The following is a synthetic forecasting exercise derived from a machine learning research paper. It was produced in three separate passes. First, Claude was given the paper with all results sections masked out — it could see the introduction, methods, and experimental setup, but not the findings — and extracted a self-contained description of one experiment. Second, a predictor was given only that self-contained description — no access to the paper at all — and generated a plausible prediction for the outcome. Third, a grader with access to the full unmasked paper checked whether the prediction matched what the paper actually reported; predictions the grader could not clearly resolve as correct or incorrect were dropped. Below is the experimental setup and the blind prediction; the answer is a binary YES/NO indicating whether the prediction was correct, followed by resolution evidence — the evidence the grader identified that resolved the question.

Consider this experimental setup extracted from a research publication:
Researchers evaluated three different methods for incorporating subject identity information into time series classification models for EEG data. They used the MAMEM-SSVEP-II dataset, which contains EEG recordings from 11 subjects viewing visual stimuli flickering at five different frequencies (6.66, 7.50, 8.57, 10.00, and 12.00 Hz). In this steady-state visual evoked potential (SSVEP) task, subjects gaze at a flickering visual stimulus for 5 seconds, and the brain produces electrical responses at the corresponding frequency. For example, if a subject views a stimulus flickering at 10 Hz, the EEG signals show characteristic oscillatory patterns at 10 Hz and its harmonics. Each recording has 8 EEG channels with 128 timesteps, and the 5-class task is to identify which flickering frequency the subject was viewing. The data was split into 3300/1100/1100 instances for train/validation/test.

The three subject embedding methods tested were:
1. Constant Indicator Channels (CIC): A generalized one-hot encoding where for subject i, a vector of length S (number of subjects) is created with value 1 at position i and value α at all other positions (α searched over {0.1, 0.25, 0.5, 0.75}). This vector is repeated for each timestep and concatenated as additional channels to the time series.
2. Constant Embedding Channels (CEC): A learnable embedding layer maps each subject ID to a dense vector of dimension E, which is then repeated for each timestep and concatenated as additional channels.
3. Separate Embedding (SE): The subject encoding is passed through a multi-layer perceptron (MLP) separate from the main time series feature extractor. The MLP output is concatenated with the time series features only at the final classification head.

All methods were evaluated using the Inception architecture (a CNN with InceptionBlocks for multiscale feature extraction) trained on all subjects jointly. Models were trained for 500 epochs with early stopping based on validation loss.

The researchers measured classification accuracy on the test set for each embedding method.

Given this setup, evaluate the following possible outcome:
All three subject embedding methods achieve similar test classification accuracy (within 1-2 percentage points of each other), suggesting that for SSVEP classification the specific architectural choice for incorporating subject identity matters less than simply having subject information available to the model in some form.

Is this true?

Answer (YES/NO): NO